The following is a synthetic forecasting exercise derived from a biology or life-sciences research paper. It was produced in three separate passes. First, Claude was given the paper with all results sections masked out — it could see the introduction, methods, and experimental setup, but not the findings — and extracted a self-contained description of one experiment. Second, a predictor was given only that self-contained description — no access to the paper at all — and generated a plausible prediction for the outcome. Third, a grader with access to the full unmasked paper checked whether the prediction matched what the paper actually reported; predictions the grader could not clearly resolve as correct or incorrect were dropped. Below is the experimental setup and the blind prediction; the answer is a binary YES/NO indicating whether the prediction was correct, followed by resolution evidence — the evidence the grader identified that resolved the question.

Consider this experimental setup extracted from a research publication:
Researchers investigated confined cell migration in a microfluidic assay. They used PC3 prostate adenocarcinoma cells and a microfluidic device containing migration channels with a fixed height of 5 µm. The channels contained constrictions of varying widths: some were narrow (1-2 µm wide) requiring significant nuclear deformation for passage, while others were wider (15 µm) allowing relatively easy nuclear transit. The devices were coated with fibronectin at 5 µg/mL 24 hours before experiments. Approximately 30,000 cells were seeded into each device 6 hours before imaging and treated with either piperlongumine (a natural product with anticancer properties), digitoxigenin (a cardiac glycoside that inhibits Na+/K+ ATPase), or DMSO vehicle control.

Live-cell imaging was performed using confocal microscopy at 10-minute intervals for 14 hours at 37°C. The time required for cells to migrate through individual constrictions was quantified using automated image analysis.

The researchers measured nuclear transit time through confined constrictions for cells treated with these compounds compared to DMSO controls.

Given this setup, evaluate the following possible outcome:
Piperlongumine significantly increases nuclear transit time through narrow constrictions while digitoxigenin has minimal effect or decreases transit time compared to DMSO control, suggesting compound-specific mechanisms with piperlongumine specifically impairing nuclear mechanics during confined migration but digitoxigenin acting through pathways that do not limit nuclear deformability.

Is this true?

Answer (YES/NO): NO